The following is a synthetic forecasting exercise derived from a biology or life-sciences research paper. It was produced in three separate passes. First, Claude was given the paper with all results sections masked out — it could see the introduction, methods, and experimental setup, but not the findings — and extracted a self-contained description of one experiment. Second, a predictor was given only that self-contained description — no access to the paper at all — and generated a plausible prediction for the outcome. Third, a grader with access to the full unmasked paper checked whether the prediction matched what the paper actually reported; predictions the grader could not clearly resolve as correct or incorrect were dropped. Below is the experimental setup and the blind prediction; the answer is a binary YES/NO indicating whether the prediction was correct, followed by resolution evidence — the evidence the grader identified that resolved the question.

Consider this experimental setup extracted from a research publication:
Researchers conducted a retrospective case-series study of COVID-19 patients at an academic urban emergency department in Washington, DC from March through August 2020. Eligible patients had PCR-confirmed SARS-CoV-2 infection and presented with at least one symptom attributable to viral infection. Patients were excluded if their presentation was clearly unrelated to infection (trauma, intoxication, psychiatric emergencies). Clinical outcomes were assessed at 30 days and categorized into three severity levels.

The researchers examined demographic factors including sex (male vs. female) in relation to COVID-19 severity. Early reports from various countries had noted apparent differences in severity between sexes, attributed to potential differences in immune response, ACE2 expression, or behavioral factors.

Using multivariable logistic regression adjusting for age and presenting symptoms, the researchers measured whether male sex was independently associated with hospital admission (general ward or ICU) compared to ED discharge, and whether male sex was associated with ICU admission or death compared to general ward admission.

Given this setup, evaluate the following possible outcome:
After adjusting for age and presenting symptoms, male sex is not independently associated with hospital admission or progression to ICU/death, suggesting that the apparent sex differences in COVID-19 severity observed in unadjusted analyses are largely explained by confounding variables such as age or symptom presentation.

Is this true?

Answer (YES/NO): YES